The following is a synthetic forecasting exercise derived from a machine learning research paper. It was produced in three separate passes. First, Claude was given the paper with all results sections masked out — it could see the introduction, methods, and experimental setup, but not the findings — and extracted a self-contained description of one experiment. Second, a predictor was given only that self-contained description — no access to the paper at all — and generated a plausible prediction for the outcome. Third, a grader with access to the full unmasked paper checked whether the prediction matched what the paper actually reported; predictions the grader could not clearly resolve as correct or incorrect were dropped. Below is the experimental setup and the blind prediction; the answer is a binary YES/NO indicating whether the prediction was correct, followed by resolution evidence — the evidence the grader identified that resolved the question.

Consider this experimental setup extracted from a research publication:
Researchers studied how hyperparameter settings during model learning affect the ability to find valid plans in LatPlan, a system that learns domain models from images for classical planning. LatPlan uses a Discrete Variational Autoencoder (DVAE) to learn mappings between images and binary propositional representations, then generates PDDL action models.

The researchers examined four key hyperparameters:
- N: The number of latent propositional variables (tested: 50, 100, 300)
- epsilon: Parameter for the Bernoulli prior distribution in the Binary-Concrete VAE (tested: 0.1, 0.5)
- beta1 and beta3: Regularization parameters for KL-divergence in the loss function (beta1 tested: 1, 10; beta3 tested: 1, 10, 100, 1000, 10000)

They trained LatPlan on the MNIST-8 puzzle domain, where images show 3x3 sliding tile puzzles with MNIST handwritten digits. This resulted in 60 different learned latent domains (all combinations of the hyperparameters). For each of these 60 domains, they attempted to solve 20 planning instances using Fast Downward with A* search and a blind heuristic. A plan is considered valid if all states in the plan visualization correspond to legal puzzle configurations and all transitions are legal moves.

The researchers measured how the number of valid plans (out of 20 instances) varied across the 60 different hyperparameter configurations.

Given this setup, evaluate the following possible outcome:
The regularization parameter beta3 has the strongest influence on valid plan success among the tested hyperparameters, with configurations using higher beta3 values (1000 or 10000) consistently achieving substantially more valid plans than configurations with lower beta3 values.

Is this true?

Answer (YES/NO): NO